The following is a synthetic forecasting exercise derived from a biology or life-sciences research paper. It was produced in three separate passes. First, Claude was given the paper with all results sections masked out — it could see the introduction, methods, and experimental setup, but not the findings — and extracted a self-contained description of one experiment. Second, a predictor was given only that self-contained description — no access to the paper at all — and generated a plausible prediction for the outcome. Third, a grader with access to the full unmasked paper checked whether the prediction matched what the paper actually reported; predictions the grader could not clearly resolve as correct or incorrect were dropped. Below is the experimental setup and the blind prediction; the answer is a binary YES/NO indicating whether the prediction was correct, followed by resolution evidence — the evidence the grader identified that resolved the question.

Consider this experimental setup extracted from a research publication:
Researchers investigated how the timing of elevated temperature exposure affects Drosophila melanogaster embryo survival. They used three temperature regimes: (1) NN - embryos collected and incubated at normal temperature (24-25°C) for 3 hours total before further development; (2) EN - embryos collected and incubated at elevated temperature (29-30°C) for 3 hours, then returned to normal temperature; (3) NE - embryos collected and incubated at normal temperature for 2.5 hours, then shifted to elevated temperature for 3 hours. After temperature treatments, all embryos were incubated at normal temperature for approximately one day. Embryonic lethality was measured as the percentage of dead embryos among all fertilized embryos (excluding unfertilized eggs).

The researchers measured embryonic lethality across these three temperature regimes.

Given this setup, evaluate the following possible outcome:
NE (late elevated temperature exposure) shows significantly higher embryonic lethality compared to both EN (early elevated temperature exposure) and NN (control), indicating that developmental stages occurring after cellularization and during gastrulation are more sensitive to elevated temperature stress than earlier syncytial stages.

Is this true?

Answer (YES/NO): NO